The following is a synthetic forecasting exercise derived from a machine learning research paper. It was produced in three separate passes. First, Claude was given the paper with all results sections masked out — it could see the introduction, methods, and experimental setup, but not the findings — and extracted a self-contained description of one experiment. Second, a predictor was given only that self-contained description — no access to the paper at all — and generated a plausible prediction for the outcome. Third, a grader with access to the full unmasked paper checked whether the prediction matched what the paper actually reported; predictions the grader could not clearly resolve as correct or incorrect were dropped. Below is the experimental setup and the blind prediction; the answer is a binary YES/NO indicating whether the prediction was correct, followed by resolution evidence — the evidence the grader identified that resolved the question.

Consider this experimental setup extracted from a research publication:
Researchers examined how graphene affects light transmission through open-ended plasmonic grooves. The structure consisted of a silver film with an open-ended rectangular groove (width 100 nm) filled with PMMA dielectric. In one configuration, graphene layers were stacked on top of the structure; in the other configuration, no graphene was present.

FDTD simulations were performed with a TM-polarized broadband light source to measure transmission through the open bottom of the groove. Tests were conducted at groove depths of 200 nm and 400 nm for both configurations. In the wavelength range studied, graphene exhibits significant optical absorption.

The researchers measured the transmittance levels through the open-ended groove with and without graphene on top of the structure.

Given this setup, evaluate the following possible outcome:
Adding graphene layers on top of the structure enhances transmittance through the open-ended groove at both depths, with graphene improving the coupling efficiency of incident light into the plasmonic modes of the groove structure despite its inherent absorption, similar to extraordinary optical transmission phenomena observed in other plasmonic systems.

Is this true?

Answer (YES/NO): NO